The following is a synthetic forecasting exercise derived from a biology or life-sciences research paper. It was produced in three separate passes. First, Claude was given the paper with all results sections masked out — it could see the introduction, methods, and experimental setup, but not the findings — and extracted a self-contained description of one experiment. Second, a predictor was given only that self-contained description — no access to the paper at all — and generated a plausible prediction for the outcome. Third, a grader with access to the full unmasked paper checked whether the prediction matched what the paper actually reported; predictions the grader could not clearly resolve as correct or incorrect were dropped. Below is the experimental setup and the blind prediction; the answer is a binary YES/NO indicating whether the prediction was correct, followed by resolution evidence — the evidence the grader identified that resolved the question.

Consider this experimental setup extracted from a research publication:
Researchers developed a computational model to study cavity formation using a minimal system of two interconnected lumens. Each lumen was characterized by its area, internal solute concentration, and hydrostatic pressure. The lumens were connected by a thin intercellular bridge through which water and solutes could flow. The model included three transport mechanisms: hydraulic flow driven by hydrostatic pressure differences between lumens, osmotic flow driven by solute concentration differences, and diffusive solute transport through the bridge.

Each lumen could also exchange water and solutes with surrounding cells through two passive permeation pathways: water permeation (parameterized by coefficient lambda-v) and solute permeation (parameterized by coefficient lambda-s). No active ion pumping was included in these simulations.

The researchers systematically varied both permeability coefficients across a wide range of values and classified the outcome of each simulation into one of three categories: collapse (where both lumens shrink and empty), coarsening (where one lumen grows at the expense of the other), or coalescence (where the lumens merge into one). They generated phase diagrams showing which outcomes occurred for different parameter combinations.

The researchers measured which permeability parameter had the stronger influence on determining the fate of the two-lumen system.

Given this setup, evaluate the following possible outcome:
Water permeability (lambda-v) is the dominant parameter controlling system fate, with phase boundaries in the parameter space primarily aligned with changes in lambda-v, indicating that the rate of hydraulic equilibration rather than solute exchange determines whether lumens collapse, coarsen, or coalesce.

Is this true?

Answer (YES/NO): YES